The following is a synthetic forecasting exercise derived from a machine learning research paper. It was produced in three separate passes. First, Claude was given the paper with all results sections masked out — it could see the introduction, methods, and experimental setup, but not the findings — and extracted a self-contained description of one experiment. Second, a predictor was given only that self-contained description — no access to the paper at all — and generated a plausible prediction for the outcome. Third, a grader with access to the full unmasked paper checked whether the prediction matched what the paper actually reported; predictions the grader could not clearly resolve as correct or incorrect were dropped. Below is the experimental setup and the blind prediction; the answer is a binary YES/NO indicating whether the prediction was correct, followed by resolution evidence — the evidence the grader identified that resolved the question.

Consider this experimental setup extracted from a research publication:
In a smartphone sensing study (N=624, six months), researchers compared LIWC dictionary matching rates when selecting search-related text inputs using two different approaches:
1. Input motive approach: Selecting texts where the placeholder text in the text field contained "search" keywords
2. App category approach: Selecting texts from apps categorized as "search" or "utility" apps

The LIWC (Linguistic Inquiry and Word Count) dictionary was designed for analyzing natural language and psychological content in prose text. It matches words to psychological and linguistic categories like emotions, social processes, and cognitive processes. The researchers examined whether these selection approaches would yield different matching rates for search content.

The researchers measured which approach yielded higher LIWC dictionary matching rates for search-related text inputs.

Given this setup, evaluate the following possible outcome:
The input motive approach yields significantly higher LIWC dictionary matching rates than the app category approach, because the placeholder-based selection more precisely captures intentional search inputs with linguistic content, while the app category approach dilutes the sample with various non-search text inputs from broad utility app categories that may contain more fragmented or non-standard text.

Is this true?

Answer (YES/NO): NO